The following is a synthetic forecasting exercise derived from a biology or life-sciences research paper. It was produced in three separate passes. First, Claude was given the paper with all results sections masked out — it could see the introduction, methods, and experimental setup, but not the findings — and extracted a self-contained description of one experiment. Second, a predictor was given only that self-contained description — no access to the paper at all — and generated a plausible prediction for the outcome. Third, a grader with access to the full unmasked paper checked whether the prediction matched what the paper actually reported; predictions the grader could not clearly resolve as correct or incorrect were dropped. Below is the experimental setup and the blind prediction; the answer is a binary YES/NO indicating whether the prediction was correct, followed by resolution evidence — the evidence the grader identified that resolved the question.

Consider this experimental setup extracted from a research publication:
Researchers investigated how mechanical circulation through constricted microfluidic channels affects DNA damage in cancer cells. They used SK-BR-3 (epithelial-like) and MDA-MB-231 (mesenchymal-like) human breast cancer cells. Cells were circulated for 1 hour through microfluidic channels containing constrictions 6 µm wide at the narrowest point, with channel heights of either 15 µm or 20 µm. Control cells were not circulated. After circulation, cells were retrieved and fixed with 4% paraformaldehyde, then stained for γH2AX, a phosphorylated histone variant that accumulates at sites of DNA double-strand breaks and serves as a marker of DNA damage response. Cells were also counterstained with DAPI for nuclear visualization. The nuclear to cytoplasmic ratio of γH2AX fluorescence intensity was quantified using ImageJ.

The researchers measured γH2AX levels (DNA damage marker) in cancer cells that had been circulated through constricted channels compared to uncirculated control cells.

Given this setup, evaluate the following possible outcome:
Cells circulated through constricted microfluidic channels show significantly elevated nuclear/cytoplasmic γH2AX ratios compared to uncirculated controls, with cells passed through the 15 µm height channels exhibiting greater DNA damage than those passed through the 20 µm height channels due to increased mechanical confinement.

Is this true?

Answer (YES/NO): NO